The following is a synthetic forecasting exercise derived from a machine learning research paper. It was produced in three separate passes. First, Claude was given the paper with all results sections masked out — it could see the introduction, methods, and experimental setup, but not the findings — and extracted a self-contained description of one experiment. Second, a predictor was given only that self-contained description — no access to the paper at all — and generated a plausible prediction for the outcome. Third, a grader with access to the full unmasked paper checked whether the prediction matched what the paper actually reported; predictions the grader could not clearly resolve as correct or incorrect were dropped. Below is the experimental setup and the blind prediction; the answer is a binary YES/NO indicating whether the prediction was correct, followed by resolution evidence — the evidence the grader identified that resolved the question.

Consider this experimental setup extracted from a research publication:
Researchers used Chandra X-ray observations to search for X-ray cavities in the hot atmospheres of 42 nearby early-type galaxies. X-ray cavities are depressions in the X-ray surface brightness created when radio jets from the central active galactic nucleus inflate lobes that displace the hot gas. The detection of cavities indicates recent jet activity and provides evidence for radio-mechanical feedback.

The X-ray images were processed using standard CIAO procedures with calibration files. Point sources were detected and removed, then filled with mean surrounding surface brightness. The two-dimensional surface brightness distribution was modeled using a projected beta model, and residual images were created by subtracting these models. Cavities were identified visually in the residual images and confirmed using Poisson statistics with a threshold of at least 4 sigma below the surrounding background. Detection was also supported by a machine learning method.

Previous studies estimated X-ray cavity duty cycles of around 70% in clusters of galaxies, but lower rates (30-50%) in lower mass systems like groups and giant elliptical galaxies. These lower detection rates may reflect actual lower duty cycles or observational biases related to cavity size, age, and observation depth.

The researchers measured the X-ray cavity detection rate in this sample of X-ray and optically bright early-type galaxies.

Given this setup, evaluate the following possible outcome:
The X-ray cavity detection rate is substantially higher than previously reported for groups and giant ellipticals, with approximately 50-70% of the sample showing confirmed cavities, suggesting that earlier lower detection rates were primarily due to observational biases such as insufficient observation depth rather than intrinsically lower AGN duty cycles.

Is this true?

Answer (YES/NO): NO